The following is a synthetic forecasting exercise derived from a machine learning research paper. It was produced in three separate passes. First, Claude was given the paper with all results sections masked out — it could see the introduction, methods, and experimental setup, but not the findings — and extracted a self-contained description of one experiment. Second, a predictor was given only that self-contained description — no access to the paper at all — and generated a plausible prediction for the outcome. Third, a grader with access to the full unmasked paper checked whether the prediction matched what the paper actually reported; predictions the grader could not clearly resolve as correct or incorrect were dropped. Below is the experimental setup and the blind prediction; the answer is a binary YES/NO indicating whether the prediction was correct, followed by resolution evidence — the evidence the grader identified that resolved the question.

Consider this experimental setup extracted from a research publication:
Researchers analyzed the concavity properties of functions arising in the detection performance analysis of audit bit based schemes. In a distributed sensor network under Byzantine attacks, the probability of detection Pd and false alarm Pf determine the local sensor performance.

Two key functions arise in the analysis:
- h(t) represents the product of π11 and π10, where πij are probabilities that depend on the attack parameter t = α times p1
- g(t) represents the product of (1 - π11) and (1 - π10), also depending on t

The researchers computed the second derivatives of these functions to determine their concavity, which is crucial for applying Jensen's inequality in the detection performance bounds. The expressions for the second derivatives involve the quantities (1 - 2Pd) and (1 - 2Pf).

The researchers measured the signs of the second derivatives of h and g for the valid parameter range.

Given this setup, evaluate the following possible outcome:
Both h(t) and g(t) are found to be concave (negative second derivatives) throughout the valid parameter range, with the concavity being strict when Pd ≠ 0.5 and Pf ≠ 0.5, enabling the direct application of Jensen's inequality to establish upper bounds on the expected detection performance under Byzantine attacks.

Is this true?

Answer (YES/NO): YES